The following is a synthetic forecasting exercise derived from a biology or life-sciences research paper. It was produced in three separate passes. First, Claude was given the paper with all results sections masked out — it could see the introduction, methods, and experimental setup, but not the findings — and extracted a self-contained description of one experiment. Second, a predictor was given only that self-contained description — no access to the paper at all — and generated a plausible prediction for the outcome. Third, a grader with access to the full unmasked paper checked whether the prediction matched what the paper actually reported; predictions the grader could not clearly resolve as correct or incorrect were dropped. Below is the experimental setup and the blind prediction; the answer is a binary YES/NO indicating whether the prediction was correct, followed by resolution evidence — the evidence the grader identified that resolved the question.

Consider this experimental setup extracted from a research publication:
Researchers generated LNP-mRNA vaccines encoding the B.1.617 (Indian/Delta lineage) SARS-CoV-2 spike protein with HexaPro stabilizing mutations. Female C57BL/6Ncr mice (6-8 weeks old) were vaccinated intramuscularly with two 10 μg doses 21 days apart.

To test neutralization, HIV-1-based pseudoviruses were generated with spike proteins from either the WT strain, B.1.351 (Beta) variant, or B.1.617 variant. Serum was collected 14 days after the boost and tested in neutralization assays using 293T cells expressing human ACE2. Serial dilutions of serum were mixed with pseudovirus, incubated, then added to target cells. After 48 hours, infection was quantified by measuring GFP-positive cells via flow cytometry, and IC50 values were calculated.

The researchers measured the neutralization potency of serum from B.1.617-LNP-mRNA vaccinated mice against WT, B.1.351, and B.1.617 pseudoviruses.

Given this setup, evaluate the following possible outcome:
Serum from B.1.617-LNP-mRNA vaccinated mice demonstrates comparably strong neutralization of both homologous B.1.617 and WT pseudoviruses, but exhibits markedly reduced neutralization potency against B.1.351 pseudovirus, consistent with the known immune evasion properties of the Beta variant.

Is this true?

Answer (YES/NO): NO